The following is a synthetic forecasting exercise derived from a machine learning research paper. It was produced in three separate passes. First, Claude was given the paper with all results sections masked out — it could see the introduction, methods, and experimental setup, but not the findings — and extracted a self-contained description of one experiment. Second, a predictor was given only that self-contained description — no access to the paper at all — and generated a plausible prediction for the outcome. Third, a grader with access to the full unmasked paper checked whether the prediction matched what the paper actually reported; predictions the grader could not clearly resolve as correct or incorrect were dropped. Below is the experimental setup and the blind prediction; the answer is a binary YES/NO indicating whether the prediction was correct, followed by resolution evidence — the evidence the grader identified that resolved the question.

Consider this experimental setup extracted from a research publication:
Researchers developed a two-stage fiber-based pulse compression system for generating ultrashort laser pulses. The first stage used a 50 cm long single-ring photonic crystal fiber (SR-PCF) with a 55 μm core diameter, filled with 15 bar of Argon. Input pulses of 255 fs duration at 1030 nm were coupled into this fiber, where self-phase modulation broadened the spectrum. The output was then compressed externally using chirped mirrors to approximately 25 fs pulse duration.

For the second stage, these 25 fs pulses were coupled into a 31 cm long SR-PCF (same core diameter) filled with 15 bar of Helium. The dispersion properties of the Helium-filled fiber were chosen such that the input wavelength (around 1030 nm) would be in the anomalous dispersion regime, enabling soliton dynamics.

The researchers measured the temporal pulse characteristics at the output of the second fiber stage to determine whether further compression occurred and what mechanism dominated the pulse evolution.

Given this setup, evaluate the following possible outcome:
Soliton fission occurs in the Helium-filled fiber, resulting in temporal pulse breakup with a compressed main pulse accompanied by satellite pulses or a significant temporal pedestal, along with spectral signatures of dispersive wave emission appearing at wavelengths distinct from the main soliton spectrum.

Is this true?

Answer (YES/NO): NO